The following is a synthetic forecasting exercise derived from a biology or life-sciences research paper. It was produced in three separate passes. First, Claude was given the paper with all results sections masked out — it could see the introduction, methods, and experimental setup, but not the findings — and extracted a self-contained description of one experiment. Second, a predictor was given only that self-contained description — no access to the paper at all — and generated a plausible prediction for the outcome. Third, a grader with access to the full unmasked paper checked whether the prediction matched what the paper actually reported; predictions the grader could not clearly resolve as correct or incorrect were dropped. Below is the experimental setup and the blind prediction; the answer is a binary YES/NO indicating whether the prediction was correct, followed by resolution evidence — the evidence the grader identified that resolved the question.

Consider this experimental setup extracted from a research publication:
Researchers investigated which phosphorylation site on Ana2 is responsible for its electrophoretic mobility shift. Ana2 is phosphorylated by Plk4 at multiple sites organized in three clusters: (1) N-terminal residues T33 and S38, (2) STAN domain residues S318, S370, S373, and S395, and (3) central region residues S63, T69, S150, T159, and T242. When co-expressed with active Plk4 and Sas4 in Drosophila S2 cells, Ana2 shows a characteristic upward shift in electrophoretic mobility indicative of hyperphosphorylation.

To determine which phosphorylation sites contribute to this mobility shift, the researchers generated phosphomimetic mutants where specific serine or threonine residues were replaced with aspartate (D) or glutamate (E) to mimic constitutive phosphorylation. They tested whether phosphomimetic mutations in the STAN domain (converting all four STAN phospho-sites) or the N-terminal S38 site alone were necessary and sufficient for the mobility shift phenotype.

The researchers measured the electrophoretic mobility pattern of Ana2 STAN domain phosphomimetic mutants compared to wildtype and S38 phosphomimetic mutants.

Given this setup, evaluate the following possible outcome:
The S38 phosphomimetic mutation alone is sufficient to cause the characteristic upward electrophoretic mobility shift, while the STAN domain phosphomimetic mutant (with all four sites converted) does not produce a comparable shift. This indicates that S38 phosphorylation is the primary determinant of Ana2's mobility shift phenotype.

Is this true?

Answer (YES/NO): YES